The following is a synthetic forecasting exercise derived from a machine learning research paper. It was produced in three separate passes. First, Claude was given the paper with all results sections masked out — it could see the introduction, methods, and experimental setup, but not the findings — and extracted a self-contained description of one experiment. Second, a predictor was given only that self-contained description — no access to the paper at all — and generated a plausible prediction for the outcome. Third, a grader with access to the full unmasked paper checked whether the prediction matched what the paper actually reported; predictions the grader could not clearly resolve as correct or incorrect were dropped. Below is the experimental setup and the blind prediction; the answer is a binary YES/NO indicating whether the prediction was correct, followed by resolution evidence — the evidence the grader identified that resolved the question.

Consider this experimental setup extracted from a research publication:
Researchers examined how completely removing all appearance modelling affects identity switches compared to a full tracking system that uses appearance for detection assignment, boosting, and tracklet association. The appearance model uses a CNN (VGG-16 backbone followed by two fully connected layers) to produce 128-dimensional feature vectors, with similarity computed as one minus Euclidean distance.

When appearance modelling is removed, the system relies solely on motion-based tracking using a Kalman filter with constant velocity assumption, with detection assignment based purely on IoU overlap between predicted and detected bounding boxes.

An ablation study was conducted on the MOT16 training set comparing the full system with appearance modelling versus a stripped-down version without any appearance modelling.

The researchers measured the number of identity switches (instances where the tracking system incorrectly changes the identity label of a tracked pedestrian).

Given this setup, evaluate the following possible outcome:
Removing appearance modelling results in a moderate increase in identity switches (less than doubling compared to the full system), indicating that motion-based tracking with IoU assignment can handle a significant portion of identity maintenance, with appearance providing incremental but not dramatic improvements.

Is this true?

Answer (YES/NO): NO